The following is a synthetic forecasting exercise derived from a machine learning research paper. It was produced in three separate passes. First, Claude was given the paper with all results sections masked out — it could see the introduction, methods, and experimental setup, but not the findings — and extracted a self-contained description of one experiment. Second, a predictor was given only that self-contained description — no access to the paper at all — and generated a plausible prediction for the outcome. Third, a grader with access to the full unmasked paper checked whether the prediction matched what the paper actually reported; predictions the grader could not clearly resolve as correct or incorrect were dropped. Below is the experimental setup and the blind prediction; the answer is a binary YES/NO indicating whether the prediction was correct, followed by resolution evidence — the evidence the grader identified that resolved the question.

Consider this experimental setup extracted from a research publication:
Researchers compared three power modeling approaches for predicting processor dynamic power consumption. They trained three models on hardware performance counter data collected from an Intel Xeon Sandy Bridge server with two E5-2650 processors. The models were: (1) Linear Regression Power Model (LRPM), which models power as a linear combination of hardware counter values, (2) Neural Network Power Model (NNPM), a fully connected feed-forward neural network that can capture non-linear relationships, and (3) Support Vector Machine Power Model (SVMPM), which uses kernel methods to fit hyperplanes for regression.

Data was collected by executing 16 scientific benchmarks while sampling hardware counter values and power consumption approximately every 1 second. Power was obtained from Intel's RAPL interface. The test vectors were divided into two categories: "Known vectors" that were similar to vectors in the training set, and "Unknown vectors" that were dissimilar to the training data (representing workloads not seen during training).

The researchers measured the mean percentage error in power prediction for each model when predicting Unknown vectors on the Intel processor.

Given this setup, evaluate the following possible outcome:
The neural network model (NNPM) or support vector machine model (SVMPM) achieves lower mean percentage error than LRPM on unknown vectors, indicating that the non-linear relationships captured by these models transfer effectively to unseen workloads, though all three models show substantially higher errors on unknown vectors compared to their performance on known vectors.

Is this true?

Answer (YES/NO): NO